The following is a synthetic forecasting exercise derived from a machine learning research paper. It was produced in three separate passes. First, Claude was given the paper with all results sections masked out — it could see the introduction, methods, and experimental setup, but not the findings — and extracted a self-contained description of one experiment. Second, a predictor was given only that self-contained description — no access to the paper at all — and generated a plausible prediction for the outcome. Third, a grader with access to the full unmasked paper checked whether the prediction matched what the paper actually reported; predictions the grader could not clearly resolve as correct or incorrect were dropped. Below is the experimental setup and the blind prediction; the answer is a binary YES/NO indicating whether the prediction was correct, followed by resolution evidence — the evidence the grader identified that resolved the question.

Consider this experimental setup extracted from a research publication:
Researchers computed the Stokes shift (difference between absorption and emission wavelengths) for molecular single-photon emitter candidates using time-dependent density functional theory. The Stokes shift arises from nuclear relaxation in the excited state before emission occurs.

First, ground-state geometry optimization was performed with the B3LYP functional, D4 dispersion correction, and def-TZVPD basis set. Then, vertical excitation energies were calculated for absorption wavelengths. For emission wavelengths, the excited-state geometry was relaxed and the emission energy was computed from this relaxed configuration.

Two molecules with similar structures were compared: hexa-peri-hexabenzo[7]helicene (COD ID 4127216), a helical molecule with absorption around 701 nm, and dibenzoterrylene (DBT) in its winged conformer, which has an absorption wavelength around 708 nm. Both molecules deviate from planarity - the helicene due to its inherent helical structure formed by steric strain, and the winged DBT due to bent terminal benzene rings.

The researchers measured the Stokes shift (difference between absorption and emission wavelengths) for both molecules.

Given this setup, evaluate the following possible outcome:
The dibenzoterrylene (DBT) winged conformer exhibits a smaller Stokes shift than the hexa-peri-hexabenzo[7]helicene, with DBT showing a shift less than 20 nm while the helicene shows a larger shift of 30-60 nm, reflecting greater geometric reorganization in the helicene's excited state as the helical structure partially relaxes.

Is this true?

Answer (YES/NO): NO